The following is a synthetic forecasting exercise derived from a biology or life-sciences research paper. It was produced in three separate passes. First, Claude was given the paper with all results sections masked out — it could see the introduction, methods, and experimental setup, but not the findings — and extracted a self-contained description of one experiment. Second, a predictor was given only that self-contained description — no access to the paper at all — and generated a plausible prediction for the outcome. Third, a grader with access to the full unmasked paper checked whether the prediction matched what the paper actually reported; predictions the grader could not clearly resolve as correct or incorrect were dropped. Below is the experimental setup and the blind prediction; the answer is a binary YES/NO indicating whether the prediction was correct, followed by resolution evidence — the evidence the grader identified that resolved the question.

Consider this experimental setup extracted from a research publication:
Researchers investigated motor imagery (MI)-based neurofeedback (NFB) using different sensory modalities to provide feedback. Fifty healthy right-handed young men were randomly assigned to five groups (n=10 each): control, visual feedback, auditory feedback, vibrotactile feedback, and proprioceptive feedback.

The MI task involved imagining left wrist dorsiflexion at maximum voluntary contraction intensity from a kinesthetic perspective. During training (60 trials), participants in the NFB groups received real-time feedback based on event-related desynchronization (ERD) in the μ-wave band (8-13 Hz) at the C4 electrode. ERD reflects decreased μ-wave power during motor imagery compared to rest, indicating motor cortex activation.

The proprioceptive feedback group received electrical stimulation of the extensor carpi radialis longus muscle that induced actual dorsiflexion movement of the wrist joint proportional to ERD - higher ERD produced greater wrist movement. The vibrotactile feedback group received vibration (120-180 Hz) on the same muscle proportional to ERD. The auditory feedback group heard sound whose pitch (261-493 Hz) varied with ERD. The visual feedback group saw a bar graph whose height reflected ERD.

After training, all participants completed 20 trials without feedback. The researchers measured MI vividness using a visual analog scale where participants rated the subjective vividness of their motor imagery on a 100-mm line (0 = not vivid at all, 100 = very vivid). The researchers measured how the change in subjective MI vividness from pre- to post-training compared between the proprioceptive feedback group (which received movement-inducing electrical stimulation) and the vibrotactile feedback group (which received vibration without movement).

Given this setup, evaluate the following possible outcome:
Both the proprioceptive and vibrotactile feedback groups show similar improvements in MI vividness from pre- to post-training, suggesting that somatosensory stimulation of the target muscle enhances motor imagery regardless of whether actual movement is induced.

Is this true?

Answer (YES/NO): NO